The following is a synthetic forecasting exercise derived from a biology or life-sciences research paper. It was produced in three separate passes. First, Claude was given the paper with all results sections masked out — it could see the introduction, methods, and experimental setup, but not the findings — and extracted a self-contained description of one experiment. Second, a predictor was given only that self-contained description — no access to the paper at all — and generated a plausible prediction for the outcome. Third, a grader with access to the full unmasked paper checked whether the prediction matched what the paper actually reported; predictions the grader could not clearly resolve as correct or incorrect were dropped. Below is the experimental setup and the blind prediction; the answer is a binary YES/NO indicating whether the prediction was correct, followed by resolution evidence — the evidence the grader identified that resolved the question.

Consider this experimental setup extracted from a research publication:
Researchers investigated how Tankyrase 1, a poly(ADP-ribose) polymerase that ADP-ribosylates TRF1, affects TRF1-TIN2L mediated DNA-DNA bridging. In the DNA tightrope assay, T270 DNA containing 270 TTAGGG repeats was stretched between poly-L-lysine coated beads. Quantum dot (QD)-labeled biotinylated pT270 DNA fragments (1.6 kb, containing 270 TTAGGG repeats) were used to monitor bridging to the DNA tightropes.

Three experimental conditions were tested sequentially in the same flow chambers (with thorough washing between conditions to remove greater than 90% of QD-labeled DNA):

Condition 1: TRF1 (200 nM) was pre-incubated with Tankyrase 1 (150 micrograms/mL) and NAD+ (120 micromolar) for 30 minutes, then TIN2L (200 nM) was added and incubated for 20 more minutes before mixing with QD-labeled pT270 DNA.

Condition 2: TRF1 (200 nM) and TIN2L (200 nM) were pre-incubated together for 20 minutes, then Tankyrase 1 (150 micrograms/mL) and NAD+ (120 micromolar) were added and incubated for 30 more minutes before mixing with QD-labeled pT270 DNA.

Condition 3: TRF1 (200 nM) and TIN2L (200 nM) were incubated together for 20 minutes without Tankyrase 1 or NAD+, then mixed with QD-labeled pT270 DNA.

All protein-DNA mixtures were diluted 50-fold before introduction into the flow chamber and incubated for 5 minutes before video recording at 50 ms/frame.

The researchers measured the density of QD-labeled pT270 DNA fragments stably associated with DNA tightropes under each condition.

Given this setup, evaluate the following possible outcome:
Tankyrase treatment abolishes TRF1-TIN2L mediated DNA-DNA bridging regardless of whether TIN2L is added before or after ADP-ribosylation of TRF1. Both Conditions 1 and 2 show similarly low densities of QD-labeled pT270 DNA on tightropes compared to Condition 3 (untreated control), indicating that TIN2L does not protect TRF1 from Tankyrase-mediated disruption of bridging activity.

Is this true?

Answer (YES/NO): NO